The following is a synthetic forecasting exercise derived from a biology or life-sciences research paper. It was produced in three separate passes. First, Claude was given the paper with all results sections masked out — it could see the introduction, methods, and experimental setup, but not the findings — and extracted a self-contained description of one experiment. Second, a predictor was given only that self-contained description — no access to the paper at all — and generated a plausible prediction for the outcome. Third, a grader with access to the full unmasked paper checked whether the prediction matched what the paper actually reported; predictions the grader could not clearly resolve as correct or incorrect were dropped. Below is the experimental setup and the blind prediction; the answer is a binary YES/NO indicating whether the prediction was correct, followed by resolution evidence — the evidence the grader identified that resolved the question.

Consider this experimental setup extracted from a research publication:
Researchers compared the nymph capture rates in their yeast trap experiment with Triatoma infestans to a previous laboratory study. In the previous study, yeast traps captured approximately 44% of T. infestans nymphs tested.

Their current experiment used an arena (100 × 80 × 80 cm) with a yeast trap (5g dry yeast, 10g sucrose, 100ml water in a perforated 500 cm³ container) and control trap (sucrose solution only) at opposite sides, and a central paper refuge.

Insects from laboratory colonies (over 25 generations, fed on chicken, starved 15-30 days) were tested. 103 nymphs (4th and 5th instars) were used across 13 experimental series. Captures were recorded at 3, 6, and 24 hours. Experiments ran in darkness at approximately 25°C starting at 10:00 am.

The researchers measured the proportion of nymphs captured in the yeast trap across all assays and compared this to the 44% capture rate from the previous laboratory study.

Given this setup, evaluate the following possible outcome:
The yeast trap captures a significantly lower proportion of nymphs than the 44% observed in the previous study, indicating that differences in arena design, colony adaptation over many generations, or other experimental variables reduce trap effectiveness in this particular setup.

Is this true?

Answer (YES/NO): NO